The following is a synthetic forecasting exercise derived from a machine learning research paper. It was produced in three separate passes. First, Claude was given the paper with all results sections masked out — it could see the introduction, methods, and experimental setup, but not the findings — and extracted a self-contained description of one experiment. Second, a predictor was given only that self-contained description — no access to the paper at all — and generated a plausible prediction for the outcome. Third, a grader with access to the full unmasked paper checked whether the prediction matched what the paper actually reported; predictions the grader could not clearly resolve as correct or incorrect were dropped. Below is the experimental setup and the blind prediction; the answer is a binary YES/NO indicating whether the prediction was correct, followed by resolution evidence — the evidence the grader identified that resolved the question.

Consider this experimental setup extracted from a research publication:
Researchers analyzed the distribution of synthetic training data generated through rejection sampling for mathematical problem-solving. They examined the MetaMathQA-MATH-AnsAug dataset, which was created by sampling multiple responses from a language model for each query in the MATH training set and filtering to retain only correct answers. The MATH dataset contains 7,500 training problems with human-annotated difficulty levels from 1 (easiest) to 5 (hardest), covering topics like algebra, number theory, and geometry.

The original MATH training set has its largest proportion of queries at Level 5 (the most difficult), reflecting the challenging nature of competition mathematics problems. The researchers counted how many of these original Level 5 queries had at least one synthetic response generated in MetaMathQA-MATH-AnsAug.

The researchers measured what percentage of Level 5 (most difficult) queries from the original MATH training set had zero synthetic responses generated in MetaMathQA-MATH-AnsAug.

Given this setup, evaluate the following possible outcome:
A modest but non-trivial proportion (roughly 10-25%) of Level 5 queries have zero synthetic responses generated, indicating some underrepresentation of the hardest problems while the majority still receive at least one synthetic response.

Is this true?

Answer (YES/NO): NO